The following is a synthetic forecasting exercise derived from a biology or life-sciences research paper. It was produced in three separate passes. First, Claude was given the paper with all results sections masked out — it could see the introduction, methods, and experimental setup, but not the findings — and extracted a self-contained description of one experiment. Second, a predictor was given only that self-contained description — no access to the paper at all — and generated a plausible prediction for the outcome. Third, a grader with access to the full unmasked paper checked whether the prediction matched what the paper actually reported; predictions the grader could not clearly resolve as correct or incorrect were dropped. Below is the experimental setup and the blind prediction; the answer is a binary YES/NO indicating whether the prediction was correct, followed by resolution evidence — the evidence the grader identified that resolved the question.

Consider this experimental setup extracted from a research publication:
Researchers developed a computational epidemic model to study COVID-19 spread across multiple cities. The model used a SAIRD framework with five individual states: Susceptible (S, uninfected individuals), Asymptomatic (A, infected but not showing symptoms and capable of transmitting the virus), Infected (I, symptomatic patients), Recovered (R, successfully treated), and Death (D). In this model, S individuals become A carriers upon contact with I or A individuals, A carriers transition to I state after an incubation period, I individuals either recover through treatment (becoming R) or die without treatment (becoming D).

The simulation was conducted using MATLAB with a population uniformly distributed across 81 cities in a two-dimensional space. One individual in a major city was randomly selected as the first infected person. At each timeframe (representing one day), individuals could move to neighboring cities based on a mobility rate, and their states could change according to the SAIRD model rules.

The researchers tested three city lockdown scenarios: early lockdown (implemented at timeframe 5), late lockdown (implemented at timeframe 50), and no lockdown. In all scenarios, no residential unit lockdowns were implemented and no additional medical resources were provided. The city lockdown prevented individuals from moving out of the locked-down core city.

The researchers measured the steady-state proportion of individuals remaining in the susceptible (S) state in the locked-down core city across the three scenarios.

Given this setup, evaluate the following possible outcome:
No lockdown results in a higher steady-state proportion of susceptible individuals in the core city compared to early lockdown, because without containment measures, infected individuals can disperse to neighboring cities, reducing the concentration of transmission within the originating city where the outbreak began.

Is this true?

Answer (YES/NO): NO